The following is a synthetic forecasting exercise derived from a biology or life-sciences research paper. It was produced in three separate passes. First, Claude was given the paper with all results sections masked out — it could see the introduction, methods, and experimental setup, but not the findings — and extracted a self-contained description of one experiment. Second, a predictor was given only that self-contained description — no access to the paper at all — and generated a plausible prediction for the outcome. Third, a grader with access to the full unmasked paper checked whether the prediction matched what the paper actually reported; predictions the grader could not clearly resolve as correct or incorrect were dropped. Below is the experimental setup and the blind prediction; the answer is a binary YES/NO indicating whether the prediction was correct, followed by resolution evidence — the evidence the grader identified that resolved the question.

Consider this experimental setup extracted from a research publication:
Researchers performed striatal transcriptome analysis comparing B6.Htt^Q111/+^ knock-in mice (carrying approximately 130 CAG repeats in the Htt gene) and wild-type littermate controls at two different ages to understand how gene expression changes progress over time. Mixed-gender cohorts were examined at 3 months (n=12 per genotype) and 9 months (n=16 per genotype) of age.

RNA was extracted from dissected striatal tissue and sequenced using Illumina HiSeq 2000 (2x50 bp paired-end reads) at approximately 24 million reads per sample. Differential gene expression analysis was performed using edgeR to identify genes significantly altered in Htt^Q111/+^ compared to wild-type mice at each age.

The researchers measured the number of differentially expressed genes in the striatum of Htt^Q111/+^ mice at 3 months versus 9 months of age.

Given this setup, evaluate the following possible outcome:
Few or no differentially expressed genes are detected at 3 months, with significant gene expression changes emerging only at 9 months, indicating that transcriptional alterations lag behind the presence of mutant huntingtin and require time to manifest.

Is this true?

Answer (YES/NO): YES